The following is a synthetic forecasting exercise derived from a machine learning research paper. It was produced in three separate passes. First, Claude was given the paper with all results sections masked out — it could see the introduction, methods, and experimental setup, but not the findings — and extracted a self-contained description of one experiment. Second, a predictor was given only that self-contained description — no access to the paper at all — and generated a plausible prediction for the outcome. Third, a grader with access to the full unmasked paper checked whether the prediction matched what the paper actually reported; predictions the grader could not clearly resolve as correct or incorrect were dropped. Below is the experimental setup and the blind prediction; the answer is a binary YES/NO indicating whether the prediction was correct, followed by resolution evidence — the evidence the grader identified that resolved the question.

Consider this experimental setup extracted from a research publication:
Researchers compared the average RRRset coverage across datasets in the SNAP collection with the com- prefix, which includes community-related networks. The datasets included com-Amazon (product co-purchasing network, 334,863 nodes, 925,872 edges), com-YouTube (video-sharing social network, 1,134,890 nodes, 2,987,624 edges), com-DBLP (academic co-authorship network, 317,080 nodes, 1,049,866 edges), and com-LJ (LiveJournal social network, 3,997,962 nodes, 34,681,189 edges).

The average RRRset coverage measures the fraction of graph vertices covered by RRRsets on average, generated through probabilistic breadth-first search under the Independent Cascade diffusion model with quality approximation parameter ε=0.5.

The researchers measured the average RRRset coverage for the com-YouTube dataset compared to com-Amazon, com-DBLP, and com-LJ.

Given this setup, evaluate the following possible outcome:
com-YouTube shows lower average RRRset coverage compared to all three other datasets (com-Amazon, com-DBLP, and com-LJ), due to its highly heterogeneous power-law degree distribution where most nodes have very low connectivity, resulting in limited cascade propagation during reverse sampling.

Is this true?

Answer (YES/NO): YES